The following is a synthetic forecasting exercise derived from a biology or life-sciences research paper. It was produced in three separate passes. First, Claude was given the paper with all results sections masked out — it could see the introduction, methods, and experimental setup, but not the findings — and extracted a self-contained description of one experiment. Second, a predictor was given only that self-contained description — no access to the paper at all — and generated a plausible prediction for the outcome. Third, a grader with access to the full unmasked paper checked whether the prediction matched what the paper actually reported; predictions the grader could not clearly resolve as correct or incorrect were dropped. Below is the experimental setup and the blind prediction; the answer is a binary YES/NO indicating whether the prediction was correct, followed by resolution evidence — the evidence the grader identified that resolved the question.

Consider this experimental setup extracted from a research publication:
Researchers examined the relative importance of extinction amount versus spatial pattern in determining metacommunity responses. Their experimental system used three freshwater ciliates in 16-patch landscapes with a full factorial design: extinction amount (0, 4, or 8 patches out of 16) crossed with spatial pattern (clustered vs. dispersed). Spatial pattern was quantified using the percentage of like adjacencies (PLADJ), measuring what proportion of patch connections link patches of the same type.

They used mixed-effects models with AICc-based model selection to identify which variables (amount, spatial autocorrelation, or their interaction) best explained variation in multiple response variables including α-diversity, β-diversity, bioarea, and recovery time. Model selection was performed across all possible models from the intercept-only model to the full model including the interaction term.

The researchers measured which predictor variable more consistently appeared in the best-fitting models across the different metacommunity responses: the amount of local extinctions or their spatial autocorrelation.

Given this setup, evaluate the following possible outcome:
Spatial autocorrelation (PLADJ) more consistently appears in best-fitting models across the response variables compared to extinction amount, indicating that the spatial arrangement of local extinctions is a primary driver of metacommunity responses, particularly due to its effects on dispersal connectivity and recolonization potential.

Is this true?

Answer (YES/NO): YES